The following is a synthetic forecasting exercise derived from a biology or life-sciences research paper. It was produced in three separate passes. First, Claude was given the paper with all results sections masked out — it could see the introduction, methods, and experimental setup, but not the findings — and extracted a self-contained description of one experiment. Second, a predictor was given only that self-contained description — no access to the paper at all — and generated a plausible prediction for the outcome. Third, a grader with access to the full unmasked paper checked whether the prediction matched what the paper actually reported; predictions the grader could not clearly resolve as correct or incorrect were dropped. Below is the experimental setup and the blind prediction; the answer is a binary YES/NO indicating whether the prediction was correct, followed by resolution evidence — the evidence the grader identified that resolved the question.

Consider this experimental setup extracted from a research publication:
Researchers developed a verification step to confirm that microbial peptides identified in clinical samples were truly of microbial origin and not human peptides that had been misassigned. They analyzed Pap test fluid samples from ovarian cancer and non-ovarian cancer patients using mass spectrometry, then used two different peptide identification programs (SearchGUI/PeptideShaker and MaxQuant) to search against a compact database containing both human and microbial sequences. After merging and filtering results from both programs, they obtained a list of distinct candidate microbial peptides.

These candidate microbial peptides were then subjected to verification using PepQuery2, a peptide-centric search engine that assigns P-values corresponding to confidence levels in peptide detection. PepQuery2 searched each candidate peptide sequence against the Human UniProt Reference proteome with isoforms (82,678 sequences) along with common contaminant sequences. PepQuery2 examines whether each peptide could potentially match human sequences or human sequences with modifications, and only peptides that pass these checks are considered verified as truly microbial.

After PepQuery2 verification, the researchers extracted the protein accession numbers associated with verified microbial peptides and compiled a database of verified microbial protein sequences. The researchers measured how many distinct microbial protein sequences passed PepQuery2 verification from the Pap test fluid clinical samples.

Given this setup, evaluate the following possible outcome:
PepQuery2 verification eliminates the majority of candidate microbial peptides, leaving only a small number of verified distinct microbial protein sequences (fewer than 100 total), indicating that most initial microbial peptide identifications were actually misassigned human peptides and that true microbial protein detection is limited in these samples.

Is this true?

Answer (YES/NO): NO